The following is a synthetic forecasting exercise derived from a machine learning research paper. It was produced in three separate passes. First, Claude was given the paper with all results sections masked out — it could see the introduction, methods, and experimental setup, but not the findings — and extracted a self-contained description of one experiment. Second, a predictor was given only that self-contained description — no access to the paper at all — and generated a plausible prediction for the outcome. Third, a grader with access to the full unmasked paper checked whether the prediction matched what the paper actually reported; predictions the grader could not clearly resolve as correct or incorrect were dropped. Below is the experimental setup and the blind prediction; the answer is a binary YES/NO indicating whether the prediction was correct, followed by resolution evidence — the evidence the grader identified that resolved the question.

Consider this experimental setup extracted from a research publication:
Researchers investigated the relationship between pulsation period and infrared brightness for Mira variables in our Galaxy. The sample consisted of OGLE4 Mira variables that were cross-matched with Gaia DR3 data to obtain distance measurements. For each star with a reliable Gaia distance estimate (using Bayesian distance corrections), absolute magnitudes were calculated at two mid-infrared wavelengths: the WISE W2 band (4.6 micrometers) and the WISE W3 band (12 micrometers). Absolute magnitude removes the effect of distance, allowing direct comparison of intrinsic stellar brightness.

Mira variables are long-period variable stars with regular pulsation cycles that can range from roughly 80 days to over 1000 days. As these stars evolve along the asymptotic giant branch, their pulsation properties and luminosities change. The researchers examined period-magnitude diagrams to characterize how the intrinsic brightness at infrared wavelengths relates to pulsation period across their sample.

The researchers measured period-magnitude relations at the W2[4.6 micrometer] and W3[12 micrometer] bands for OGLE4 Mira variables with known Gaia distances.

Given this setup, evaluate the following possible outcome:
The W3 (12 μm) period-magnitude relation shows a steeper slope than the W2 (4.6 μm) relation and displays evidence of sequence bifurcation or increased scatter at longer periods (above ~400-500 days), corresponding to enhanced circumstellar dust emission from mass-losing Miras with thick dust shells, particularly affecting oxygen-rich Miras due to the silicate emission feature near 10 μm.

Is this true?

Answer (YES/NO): NO